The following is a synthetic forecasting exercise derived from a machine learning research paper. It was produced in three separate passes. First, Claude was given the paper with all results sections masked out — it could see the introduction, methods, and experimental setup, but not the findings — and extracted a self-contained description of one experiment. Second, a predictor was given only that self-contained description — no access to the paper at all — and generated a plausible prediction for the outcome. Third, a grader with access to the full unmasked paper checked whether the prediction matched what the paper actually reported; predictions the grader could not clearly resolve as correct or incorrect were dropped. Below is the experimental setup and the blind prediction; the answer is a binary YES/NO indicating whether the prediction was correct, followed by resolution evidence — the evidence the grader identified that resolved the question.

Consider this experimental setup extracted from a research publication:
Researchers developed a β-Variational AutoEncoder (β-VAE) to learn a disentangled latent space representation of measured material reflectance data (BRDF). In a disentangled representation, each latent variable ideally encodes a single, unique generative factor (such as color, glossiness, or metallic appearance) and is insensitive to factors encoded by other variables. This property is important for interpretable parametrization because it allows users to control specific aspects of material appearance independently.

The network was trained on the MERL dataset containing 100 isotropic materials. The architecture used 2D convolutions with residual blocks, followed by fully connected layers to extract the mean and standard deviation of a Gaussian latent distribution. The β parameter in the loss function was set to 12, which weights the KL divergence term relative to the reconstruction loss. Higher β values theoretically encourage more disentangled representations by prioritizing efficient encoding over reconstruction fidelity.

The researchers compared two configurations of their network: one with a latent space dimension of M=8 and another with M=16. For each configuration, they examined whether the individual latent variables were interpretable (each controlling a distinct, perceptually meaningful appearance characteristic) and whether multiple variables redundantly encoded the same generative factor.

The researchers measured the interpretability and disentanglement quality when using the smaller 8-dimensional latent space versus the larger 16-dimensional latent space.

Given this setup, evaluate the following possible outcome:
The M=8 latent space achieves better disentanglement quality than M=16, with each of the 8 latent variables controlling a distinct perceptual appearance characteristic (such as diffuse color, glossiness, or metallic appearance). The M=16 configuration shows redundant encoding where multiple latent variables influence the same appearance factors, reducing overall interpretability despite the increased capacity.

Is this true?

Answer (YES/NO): YES